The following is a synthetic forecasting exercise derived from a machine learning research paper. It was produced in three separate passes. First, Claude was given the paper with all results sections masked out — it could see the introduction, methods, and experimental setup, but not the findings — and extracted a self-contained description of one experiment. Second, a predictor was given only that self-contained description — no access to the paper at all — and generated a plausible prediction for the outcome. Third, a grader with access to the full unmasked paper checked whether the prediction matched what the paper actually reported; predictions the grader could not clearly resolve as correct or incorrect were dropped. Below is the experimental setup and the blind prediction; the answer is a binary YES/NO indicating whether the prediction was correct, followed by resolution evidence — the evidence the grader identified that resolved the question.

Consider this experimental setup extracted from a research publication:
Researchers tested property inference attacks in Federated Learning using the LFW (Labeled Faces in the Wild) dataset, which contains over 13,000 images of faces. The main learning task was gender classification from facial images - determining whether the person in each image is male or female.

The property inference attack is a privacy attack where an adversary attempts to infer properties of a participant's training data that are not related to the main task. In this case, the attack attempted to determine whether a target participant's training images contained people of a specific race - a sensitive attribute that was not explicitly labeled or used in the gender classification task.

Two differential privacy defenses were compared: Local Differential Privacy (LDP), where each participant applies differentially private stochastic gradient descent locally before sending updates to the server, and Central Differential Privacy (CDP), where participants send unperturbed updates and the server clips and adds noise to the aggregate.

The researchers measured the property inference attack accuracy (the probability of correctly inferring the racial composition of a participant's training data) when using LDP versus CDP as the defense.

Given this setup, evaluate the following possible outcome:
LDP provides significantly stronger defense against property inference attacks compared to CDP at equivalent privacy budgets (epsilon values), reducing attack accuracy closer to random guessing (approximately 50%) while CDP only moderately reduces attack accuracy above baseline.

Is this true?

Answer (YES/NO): NO